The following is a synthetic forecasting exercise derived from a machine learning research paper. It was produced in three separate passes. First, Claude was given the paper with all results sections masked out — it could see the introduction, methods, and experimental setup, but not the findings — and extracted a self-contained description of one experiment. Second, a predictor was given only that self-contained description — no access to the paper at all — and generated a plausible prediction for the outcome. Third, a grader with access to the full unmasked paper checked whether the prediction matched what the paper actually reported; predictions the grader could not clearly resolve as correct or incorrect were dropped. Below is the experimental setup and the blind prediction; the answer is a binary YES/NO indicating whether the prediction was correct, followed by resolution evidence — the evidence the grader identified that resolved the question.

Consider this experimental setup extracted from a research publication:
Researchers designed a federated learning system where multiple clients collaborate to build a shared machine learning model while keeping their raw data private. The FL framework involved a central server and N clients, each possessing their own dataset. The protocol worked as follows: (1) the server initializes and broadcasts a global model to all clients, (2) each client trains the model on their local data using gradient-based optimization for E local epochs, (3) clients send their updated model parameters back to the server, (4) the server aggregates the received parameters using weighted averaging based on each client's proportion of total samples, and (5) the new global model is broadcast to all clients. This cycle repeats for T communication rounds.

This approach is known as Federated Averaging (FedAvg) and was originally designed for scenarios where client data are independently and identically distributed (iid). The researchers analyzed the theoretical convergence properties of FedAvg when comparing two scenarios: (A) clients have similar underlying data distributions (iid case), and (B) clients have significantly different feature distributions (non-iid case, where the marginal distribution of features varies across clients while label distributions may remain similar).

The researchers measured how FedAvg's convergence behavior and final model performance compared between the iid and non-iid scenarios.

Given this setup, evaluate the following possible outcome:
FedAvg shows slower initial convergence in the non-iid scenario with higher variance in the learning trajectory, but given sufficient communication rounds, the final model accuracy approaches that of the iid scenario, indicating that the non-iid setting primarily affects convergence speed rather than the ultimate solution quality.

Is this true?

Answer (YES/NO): NO